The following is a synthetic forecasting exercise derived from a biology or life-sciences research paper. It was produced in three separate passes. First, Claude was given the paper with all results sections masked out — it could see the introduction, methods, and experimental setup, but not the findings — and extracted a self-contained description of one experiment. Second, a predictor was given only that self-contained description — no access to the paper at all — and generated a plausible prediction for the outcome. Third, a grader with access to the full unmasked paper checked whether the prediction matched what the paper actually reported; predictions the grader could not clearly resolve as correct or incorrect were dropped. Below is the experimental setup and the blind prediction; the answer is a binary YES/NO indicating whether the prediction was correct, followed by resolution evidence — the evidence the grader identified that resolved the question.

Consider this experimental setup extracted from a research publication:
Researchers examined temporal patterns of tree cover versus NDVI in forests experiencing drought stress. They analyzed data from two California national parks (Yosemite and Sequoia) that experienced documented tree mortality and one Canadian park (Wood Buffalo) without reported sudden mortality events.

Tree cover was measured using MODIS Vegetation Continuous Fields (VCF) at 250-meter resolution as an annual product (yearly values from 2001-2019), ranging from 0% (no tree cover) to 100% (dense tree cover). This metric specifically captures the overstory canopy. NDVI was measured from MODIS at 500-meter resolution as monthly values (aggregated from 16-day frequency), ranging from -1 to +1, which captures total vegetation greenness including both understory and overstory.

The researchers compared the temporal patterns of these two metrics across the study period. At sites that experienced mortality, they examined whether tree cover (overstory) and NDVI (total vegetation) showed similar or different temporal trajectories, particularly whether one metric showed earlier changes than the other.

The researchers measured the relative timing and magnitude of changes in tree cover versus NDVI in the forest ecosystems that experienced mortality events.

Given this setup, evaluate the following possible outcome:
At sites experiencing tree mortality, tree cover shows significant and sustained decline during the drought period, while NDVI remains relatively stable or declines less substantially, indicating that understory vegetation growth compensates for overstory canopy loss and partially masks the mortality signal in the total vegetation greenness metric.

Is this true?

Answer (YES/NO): NO